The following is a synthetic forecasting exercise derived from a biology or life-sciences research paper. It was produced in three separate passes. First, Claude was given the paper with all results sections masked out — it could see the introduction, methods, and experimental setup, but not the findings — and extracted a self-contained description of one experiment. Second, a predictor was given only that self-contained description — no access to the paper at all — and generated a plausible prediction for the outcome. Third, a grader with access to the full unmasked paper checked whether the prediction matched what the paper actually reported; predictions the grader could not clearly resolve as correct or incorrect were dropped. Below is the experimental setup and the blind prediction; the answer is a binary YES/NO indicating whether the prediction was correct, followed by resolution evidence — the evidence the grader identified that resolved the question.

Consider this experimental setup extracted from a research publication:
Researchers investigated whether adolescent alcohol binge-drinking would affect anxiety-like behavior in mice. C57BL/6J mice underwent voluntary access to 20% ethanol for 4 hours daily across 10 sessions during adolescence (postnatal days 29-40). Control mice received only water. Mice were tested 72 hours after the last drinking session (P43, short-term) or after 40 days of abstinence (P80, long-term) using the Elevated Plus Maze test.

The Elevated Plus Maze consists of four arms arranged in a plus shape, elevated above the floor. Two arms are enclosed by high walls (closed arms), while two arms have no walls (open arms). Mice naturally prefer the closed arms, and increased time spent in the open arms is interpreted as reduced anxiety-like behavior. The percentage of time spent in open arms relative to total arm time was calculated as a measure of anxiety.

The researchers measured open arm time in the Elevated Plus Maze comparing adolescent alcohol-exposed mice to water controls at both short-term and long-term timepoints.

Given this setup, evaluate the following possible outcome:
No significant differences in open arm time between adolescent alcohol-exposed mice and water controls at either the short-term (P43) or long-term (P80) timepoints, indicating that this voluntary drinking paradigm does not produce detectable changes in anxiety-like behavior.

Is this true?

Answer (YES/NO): NO